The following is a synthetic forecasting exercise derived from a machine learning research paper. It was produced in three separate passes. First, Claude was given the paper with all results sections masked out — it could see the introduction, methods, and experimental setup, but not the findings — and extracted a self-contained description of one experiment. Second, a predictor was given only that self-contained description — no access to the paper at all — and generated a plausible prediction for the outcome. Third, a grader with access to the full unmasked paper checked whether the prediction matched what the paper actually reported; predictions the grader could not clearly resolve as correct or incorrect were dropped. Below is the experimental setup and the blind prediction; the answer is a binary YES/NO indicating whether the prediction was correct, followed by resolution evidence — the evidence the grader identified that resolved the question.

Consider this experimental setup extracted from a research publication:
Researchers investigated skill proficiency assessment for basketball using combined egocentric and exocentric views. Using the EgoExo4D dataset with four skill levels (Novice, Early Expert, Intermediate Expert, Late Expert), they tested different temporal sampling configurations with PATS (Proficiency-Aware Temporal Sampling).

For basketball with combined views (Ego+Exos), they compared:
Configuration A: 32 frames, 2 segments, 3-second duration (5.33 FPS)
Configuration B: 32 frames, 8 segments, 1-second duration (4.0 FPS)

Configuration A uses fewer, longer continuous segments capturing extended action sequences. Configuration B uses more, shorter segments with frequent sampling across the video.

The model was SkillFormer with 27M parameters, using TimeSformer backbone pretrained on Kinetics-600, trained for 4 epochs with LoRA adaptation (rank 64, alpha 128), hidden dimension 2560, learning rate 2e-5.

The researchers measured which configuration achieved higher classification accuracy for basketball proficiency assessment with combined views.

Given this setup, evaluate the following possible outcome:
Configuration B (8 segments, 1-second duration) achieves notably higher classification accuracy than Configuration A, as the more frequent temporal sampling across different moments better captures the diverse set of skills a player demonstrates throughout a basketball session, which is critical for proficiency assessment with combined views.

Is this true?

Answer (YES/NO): NO